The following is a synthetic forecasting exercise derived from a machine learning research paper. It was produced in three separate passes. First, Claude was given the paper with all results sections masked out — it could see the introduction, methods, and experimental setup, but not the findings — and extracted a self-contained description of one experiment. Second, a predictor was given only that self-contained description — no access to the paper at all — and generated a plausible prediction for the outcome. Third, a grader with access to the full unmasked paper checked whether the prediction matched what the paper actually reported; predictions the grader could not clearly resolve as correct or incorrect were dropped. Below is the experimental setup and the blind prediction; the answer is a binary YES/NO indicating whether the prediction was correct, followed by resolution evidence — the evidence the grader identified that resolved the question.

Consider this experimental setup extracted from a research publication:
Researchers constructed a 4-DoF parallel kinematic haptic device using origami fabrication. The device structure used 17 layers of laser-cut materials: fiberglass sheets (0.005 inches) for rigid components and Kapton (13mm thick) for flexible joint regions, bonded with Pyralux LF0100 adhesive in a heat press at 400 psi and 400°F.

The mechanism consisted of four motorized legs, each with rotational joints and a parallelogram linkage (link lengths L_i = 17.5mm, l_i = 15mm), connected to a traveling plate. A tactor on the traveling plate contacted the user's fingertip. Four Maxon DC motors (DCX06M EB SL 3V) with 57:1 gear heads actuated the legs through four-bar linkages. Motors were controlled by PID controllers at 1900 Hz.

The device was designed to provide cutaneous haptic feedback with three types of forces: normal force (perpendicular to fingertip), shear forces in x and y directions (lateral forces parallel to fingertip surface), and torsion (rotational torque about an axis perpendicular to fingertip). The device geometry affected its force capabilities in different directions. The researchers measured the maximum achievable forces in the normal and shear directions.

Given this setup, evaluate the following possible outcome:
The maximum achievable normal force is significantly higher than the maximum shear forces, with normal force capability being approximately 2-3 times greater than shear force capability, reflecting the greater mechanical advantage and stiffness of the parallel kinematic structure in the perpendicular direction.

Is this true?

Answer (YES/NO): NO